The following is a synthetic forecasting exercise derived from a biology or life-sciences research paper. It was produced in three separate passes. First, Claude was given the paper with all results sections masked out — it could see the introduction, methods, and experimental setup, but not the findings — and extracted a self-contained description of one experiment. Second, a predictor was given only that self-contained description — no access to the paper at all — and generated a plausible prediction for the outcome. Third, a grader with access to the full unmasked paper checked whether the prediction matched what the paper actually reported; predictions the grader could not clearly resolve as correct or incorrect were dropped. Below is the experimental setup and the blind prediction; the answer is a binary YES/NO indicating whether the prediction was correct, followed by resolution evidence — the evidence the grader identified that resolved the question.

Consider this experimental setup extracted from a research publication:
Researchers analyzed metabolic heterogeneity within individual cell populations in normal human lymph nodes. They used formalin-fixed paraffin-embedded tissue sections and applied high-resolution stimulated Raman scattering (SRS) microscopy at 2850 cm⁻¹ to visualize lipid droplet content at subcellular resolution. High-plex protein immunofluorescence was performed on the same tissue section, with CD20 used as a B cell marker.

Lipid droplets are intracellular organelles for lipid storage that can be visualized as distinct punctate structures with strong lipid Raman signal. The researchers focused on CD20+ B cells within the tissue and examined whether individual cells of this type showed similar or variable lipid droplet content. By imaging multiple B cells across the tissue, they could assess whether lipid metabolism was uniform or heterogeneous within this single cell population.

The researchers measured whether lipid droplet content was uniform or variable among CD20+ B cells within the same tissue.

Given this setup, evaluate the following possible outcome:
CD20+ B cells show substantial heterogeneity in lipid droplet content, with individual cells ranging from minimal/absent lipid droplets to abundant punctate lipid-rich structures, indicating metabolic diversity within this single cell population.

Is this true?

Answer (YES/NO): YES